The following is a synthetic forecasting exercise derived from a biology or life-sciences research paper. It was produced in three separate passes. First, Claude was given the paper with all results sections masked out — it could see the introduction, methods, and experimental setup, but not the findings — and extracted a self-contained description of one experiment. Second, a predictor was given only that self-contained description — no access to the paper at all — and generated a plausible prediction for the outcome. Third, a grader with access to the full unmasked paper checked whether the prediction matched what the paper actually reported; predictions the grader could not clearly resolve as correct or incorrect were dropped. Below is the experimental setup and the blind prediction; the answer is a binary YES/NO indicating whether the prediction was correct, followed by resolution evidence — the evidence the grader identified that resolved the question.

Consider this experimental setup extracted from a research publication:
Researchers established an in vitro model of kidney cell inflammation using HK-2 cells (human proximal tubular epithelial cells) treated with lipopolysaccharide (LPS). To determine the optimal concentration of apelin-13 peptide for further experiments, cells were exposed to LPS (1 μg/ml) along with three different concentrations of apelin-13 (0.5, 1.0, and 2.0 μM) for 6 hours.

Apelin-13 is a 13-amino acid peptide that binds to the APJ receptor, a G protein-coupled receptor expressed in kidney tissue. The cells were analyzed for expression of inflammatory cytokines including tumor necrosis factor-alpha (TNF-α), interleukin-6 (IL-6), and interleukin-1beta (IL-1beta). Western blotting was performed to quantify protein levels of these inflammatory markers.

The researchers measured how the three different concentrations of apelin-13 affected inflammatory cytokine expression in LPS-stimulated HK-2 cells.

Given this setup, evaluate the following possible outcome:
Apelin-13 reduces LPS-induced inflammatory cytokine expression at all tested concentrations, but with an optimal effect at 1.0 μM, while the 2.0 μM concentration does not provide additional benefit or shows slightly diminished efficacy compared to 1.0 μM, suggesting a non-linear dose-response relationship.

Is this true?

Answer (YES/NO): YES